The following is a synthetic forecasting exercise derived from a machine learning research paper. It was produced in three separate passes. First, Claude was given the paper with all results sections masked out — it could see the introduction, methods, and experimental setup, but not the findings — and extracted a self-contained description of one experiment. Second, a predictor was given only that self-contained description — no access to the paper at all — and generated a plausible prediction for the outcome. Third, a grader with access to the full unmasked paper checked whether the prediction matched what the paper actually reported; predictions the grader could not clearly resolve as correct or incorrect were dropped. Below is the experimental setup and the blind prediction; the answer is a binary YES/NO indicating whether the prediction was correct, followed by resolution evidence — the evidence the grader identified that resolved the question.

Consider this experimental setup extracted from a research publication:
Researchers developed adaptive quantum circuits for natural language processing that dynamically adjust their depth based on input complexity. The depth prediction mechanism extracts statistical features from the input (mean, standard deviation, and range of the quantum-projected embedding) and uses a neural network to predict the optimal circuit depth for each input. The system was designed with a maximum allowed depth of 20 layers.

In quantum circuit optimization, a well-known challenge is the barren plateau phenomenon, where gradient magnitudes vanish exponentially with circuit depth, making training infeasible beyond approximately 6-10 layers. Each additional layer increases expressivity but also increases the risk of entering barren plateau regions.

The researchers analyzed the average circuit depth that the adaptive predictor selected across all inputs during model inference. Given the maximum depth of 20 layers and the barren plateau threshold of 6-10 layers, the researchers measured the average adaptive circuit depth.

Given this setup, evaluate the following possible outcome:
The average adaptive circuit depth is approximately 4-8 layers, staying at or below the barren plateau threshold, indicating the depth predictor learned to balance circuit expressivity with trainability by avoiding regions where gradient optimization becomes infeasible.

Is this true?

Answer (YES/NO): YES